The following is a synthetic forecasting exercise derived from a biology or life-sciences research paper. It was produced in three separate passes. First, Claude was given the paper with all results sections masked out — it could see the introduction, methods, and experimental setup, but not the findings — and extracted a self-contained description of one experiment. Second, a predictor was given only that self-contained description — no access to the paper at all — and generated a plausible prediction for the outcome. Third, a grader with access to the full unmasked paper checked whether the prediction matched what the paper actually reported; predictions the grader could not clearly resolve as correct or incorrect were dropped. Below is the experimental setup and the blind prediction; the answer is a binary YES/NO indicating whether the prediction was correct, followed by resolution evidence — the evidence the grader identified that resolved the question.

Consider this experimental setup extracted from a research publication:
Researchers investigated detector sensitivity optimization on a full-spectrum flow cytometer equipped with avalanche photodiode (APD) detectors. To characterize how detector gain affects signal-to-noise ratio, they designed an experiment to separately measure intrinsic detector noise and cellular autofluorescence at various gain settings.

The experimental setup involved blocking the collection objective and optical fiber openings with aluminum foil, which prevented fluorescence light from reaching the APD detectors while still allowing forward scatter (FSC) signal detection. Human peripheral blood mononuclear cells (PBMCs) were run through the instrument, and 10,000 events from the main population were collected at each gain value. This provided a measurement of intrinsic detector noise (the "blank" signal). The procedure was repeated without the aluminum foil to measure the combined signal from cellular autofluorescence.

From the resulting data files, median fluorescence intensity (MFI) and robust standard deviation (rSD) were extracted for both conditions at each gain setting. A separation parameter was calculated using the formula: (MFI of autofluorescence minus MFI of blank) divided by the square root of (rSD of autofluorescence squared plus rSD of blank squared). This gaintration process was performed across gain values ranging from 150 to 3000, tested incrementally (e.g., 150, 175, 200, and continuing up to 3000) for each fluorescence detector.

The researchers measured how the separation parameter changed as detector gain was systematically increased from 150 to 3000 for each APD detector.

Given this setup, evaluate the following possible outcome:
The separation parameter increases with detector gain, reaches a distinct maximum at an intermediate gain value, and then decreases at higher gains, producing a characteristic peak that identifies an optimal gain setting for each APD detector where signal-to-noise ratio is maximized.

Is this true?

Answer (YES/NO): NO